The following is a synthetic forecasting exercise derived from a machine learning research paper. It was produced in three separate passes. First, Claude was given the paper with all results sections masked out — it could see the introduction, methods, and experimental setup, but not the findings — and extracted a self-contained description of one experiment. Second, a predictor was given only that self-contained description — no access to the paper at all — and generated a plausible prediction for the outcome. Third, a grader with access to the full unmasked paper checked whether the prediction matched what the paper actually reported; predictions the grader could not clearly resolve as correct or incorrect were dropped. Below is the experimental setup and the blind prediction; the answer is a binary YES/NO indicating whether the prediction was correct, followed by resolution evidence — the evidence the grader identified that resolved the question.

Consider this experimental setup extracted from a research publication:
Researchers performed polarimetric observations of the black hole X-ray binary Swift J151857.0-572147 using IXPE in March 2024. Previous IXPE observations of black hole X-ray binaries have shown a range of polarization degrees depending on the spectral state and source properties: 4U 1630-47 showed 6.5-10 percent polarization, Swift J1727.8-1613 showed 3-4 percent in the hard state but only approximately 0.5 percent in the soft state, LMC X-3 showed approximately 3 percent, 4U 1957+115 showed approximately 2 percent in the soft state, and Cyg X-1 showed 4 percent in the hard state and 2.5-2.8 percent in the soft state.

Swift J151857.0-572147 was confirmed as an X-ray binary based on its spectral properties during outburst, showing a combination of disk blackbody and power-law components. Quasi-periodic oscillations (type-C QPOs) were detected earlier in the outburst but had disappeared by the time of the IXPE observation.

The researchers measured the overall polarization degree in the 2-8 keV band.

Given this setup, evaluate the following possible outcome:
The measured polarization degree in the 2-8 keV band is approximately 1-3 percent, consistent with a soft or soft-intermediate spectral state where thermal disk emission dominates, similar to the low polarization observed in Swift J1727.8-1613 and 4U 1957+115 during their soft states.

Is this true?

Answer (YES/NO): YES